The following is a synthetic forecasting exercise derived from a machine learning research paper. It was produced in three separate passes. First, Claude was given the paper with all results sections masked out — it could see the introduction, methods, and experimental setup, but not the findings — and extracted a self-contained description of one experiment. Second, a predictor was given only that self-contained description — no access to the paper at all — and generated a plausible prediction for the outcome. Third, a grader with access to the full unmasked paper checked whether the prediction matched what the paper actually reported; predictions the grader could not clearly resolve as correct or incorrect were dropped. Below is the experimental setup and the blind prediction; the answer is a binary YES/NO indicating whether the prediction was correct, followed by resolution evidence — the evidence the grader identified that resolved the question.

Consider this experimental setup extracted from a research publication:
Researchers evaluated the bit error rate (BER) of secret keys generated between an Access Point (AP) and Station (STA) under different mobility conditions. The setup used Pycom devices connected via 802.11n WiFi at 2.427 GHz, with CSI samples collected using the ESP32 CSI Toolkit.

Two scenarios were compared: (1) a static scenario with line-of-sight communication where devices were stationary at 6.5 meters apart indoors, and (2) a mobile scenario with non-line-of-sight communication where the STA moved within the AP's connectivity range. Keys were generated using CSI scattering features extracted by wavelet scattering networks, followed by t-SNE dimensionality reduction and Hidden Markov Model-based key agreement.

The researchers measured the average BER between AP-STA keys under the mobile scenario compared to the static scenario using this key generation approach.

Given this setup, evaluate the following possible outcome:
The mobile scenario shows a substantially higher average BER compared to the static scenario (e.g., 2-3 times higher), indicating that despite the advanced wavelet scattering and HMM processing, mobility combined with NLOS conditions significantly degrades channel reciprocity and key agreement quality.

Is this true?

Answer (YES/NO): NO